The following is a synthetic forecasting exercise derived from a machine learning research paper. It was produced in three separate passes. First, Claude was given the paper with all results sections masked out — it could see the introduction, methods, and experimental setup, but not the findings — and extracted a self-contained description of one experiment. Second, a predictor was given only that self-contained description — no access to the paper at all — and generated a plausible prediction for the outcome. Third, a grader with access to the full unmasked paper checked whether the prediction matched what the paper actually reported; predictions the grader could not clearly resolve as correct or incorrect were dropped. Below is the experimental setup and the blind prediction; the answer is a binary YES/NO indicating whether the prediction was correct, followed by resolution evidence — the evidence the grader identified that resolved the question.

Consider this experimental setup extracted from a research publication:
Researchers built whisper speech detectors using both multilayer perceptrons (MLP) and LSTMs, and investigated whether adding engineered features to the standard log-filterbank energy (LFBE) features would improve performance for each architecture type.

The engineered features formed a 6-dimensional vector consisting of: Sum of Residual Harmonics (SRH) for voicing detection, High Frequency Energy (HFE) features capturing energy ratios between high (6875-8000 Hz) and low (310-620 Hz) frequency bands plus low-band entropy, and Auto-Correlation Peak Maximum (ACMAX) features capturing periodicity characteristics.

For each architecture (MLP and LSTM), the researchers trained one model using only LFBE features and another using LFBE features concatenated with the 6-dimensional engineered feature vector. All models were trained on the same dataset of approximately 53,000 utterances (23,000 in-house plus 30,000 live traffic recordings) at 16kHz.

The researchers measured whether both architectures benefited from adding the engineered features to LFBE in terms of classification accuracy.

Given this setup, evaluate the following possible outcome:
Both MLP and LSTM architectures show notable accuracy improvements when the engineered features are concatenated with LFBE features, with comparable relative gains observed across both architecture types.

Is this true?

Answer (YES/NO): NO